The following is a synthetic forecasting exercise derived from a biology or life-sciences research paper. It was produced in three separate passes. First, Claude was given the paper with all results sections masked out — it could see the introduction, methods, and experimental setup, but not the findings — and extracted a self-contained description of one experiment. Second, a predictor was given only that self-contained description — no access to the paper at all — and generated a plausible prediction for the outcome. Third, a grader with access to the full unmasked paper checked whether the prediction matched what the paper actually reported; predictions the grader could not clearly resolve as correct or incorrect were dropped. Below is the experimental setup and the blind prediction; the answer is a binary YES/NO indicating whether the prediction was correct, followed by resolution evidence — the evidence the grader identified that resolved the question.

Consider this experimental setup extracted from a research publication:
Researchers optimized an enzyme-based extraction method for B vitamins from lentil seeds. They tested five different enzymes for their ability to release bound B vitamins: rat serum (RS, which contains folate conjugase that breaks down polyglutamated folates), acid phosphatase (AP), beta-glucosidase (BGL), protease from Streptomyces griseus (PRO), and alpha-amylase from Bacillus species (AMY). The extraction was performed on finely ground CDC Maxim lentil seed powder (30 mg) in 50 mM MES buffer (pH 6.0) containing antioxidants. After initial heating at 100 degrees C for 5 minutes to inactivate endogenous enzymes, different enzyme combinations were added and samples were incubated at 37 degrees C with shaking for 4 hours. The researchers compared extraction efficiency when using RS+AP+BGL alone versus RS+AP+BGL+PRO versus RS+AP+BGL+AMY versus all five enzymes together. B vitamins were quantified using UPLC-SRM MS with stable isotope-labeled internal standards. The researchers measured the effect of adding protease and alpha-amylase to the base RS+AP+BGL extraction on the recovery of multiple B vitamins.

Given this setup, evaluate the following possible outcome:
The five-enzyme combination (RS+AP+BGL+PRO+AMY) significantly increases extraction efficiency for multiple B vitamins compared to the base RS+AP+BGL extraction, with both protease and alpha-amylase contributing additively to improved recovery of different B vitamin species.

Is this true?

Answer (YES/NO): NO